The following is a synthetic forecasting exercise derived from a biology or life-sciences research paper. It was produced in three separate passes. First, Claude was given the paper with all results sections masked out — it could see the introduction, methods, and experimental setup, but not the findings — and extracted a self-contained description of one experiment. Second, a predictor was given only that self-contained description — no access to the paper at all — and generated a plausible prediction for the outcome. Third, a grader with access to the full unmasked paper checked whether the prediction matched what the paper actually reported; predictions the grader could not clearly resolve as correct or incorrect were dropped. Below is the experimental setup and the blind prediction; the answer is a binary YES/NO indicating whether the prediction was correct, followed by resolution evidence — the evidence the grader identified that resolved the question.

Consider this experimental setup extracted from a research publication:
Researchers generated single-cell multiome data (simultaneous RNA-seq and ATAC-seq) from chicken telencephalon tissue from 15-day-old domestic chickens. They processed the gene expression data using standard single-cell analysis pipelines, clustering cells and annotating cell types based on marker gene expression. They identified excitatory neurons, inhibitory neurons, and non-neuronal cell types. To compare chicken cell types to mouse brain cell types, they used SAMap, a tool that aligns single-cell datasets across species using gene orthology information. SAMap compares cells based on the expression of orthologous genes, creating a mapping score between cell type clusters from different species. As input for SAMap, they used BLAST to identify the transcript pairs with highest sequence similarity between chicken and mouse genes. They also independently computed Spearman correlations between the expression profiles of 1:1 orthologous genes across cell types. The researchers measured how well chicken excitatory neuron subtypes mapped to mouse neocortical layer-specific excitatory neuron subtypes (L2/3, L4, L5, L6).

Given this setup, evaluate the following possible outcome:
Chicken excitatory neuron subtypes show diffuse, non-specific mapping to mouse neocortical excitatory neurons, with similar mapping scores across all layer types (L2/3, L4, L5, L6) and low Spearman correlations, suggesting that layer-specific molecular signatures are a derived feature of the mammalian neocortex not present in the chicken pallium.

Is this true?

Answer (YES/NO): NO